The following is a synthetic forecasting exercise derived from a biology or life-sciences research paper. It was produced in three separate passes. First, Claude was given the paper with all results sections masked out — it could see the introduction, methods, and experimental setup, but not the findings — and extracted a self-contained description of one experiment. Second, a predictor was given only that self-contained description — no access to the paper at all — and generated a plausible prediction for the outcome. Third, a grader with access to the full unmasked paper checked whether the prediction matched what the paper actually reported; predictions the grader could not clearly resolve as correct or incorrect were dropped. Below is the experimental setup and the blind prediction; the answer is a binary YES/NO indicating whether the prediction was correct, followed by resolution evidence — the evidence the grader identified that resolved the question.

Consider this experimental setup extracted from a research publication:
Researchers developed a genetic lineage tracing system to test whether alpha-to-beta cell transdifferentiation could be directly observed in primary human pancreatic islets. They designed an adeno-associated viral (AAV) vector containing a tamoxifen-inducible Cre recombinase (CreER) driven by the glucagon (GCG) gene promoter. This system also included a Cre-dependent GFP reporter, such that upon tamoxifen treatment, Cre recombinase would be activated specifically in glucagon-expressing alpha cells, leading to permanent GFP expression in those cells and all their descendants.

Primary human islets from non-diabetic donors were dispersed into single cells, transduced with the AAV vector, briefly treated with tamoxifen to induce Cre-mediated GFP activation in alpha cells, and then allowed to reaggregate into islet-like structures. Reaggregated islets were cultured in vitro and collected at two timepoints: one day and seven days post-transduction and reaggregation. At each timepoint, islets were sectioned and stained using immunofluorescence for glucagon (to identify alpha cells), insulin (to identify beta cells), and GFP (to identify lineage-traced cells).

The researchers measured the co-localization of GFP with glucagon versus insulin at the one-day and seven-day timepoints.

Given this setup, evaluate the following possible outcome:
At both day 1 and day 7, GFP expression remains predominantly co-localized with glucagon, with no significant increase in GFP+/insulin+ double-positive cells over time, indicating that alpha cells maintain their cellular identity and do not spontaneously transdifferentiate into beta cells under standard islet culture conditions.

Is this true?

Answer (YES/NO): NO